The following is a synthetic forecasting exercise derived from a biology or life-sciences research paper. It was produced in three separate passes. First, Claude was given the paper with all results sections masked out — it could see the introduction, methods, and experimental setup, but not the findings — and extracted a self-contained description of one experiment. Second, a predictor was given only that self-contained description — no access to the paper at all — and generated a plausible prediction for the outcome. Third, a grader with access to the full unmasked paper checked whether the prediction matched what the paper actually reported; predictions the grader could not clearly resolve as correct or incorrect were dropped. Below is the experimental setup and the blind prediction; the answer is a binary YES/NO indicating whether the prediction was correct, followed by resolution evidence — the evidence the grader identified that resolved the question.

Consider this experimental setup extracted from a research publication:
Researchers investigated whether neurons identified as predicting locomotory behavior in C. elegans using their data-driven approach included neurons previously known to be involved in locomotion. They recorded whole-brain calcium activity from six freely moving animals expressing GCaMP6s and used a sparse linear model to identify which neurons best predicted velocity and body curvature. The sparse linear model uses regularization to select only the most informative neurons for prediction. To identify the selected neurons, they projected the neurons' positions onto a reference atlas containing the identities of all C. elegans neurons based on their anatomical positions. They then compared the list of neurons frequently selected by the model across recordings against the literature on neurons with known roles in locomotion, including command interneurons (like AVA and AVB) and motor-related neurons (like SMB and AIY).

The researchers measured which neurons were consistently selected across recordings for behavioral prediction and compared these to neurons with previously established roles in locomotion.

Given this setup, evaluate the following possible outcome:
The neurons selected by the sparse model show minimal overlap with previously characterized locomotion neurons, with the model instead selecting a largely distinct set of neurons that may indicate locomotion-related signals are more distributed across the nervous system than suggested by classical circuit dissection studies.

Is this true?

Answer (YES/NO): NO